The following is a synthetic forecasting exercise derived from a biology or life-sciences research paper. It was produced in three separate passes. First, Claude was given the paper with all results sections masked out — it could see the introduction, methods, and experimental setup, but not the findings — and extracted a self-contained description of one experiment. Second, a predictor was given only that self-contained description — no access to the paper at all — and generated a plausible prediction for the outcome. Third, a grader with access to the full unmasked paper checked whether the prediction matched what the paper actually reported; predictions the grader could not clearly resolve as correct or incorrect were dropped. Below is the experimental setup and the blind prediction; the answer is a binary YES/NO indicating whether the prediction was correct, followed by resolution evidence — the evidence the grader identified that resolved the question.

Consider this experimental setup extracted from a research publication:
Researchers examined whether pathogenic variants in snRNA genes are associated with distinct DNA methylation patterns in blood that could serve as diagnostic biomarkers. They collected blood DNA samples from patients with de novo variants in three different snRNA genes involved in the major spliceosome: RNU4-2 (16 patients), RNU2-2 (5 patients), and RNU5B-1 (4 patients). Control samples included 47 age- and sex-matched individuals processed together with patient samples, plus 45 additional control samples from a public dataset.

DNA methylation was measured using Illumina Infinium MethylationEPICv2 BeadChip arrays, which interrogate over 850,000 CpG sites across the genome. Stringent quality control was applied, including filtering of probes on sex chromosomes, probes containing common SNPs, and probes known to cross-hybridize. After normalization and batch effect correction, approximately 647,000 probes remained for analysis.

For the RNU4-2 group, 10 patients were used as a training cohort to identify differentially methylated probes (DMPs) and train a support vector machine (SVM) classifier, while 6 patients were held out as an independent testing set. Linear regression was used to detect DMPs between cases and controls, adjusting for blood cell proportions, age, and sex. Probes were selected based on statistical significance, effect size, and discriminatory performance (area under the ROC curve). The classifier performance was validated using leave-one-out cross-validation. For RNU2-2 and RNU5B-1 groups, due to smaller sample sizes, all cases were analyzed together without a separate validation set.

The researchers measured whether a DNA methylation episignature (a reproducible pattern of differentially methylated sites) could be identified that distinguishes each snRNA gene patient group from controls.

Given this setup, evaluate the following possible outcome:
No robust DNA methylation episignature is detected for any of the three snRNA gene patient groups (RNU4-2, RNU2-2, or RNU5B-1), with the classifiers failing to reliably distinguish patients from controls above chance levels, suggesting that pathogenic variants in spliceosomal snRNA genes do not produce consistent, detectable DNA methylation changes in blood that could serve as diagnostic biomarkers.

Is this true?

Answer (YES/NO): NO